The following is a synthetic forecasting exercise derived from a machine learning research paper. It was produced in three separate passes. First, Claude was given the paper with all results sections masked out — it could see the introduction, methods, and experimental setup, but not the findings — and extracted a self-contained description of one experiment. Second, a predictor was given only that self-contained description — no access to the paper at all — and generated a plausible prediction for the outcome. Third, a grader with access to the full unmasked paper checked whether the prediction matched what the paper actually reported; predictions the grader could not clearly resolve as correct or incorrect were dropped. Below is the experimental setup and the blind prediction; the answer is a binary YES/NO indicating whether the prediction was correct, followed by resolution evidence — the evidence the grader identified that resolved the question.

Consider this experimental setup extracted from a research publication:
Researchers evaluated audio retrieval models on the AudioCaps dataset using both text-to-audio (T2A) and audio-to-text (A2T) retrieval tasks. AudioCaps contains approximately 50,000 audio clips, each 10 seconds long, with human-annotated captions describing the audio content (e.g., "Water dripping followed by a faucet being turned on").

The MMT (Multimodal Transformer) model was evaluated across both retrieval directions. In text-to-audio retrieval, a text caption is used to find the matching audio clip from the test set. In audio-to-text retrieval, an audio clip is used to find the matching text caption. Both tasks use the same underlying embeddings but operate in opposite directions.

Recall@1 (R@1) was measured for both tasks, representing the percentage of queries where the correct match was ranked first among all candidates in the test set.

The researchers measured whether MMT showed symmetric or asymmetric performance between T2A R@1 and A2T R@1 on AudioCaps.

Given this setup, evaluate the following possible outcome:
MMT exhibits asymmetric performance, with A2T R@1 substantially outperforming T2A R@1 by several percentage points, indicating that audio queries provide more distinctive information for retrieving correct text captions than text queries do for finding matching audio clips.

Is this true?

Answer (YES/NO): YES